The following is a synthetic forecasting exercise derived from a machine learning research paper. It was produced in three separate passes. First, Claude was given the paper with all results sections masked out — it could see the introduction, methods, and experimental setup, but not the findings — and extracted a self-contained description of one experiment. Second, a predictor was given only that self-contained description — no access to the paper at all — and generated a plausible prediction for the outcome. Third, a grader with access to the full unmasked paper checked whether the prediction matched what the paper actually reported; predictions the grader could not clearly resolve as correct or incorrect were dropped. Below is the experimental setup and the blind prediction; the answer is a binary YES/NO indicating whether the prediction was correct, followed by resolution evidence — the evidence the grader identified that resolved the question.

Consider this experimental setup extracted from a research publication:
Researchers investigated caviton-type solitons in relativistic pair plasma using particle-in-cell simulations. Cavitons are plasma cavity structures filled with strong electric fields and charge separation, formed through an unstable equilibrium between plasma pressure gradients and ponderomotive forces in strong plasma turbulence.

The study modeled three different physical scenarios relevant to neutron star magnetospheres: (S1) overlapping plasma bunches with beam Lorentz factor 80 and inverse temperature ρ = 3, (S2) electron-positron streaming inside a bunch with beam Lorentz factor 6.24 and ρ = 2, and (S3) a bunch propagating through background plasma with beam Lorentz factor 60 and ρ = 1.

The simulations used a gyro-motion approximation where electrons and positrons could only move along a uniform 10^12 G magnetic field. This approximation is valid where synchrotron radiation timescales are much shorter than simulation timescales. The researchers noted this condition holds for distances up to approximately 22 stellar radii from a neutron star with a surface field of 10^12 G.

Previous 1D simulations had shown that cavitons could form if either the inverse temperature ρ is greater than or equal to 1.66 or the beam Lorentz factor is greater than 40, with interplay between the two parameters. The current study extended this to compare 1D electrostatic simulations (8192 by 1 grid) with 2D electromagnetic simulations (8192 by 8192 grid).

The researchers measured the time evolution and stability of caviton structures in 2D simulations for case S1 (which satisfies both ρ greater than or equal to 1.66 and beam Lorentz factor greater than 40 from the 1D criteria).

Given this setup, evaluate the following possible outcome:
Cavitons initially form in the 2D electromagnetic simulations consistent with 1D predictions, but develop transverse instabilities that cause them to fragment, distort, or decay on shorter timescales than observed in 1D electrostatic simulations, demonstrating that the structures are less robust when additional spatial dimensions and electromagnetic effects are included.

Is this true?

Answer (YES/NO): NO